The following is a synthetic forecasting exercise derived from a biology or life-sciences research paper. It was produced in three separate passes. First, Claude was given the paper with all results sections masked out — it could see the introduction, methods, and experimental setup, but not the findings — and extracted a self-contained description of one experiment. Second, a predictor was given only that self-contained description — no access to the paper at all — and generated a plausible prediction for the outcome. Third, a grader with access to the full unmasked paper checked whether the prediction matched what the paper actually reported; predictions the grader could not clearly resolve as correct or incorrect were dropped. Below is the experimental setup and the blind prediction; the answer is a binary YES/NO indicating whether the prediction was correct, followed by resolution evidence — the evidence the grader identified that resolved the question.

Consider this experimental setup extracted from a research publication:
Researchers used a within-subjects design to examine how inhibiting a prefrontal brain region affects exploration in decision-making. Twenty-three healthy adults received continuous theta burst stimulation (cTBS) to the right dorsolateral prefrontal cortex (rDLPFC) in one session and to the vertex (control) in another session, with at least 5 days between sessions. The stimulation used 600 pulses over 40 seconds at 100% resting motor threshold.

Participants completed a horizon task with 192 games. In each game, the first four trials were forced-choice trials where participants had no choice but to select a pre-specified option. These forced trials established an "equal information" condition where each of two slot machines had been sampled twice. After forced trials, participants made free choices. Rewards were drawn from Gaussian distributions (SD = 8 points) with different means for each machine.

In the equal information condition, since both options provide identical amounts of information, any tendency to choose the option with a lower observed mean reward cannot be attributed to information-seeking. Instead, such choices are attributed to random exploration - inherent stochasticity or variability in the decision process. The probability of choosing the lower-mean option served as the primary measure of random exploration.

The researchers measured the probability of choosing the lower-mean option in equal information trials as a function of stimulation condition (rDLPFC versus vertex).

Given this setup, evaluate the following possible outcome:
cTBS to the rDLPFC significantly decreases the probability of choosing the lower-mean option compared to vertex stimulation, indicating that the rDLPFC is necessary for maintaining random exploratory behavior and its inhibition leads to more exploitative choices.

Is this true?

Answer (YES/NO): YES